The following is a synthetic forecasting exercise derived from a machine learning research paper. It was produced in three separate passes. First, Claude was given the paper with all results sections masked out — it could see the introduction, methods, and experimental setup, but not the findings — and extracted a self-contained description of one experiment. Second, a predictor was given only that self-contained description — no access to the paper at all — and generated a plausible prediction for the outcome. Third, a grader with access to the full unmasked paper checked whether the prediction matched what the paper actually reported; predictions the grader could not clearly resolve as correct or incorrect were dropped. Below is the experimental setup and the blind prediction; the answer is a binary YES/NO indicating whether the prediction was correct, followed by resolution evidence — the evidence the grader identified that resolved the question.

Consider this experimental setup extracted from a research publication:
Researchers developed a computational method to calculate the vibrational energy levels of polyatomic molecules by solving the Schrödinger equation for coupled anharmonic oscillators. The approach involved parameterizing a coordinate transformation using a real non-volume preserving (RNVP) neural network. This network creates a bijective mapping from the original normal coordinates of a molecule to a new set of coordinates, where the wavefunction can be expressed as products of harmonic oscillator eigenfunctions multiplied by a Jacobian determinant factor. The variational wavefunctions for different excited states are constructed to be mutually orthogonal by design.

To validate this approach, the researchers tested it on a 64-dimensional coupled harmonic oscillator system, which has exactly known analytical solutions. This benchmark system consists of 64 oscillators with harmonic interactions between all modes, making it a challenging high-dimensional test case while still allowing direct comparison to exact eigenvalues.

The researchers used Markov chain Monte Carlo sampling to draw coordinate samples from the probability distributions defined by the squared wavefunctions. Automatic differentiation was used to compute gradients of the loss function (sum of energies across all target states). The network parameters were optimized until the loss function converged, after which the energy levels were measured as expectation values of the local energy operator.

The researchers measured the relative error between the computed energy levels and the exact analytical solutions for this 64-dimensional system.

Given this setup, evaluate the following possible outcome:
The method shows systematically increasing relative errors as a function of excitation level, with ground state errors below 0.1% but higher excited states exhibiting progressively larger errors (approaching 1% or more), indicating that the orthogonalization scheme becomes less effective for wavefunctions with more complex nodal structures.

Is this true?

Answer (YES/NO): NO